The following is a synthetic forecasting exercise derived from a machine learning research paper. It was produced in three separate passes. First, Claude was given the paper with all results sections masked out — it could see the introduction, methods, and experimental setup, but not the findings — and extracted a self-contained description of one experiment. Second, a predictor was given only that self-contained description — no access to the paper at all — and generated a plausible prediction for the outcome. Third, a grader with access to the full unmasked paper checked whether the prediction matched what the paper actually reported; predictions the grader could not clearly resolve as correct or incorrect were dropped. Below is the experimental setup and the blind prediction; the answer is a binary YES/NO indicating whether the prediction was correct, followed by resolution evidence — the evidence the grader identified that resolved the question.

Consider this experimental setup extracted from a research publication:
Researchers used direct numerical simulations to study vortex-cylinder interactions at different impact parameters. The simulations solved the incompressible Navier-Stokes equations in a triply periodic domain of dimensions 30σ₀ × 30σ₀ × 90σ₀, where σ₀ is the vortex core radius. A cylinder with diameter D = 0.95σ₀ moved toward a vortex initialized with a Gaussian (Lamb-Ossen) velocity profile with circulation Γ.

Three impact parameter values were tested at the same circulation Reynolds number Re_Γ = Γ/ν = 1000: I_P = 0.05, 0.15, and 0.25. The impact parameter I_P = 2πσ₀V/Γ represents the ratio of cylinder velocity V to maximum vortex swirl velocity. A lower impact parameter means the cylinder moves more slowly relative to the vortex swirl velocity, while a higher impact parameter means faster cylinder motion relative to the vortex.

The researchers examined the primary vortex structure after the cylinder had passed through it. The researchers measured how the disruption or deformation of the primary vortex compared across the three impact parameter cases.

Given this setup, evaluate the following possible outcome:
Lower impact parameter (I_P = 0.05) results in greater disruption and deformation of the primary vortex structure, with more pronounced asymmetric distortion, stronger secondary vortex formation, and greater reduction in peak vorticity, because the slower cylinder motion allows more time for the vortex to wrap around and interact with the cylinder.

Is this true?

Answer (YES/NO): NO